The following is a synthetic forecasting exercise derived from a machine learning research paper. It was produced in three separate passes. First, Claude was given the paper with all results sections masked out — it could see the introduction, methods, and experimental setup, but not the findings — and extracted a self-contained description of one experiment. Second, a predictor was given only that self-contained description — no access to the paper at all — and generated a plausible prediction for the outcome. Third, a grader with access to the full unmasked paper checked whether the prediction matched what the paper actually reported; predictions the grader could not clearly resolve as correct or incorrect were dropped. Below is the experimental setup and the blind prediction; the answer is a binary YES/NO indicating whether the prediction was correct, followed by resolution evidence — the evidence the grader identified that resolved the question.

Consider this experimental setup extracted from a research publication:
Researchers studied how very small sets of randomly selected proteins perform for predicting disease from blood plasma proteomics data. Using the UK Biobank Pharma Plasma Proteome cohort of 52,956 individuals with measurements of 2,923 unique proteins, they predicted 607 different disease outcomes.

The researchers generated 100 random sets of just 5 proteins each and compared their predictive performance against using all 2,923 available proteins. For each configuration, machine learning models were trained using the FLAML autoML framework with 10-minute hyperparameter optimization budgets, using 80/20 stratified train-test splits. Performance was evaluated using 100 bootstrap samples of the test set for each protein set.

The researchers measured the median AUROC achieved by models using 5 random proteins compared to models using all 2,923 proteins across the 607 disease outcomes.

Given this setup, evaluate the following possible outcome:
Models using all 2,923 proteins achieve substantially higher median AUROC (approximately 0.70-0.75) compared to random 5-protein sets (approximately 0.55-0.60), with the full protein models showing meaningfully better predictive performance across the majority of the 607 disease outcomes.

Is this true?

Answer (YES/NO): NO